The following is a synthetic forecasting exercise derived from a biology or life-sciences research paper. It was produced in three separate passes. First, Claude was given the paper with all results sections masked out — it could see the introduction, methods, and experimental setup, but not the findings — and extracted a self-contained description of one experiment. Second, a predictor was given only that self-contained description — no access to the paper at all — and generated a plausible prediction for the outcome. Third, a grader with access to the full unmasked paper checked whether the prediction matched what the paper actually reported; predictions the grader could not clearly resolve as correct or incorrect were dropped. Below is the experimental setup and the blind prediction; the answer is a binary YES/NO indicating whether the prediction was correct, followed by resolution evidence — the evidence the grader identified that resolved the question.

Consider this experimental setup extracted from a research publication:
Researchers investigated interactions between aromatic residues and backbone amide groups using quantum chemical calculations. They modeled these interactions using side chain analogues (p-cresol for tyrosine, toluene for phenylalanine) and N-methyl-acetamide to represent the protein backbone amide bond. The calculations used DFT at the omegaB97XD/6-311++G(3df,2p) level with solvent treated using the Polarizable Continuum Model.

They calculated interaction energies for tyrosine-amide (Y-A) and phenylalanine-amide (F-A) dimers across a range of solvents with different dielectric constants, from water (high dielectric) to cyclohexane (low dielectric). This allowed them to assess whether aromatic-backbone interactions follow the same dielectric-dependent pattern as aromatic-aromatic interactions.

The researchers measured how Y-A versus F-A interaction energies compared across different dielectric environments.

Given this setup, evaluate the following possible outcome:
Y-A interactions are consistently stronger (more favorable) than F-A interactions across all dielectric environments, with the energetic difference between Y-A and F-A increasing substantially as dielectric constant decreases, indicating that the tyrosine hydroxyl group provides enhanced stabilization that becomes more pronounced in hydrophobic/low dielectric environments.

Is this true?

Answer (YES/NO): NO